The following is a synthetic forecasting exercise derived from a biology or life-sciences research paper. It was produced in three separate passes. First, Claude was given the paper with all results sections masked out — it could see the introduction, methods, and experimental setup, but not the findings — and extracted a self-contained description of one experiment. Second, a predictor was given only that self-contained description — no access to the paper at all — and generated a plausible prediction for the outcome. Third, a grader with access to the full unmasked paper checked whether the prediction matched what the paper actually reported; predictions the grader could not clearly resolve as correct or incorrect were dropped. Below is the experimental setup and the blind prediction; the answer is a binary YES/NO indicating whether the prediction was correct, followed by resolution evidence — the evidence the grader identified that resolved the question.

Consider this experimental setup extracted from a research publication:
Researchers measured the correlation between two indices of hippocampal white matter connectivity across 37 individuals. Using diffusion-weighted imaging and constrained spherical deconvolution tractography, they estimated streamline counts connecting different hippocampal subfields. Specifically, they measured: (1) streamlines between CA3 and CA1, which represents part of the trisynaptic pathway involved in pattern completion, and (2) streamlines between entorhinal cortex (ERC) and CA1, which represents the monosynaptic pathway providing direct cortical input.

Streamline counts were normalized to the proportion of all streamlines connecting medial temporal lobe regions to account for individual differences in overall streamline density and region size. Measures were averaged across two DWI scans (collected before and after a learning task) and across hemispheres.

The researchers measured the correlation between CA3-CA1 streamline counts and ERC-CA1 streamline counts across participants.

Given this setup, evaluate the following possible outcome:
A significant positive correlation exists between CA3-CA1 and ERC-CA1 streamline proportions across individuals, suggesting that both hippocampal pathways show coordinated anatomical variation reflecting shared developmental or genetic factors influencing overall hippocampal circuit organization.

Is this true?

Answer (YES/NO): NO